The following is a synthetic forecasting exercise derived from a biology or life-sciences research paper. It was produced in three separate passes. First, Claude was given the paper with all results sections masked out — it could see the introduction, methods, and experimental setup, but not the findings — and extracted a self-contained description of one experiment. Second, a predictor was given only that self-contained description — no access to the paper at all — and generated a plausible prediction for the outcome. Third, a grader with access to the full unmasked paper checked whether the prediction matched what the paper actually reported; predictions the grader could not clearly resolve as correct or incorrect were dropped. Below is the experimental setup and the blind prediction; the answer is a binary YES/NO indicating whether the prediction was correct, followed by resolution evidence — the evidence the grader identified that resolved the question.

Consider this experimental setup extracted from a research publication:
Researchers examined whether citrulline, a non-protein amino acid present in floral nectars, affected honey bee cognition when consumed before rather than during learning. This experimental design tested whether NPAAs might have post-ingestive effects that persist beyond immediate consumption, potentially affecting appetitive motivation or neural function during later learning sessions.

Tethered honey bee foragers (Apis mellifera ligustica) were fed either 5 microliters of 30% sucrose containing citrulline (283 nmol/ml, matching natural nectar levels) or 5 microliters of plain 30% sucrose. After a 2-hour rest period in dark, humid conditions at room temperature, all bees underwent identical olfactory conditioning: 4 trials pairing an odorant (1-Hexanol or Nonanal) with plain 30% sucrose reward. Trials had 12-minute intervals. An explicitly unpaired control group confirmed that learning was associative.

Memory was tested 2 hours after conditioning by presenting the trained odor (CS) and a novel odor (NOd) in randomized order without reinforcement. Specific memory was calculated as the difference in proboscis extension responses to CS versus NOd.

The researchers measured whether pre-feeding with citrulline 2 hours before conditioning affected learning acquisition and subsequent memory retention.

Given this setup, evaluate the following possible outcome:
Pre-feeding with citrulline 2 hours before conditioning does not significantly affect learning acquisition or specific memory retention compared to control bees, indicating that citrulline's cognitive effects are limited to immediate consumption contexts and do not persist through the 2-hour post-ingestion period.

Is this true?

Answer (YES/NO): YES